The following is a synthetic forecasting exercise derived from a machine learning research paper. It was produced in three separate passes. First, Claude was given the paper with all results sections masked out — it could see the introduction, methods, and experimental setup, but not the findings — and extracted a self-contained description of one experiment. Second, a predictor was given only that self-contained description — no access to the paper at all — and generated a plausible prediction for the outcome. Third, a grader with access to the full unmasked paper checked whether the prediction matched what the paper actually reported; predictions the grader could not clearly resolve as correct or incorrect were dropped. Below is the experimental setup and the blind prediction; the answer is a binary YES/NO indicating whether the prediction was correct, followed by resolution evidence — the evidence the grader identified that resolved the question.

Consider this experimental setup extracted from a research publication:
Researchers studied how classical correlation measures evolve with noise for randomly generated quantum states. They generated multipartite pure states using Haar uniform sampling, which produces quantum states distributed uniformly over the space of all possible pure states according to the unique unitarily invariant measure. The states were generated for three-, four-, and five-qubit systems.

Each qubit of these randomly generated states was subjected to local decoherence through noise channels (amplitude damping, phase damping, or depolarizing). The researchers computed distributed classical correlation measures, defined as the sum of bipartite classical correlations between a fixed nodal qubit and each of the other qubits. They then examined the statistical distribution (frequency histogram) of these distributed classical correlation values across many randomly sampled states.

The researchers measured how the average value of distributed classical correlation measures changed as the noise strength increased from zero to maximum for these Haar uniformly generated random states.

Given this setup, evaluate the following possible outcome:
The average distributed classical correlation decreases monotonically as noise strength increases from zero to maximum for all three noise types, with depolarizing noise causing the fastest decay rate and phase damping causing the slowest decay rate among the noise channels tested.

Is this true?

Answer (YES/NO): NO